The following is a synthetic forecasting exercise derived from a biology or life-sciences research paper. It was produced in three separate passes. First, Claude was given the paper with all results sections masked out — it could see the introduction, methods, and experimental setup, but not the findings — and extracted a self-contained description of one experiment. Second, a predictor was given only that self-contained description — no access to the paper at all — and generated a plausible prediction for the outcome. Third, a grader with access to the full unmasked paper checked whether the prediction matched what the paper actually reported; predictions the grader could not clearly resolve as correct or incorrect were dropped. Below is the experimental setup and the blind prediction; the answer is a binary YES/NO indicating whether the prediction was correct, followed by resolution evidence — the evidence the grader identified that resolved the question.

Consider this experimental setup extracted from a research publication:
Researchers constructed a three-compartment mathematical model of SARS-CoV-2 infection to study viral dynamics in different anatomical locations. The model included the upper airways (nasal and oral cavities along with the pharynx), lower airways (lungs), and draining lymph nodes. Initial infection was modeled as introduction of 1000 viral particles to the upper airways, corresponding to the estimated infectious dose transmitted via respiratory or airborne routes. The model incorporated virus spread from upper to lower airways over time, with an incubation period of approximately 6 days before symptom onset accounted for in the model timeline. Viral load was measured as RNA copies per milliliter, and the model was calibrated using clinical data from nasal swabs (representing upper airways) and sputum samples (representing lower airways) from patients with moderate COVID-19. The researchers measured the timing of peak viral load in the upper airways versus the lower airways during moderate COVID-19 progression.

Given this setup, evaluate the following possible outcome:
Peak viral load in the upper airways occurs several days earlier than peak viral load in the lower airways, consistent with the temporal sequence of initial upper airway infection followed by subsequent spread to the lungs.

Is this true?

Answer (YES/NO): YES